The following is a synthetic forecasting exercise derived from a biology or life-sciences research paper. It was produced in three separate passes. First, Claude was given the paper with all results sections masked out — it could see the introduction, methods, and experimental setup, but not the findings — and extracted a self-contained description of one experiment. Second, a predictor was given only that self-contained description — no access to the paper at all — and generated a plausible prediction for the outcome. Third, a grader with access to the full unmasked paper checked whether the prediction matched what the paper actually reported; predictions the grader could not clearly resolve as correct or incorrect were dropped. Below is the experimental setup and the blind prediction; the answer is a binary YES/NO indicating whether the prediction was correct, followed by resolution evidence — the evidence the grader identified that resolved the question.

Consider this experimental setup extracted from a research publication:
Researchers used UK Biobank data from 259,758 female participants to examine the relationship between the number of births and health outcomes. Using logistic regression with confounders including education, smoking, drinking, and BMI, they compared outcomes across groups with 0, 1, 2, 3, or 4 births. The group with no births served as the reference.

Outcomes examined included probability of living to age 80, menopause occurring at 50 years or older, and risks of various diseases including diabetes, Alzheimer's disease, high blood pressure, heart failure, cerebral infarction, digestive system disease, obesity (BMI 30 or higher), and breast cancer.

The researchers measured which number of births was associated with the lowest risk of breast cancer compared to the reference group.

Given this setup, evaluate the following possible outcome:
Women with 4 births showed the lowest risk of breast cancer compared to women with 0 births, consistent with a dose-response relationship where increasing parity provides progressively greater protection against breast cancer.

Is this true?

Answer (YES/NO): YES